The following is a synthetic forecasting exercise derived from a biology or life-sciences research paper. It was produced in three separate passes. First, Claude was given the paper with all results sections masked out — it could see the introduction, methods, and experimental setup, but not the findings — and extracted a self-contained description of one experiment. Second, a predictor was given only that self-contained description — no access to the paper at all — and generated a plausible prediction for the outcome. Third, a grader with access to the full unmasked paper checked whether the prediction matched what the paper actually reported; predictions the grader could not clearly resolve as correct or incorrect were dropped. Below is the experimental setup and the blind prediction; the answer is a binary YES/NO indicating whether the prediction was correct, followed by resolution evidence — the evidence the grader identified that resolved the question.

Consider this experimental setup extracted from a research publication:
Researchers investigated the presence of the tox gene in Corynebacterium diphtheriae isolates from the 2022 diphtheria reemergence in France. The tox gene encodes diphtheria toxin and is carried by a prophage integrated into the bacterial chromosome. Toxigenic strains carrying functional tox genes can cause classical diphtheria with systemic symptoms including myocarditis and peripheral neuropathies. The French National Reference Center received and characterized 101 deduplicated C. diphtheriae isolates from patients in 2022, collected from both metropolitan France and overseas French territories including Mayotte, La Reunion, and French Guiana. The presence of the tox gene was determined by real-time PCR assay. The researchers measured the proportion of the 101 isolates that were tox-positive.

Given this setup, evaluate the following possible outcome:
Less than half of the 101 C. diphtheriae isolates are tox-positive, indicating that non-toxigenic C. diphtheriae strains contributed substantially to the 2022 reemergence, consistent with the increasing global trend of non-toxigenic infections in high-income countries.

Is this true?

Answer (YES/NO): YES